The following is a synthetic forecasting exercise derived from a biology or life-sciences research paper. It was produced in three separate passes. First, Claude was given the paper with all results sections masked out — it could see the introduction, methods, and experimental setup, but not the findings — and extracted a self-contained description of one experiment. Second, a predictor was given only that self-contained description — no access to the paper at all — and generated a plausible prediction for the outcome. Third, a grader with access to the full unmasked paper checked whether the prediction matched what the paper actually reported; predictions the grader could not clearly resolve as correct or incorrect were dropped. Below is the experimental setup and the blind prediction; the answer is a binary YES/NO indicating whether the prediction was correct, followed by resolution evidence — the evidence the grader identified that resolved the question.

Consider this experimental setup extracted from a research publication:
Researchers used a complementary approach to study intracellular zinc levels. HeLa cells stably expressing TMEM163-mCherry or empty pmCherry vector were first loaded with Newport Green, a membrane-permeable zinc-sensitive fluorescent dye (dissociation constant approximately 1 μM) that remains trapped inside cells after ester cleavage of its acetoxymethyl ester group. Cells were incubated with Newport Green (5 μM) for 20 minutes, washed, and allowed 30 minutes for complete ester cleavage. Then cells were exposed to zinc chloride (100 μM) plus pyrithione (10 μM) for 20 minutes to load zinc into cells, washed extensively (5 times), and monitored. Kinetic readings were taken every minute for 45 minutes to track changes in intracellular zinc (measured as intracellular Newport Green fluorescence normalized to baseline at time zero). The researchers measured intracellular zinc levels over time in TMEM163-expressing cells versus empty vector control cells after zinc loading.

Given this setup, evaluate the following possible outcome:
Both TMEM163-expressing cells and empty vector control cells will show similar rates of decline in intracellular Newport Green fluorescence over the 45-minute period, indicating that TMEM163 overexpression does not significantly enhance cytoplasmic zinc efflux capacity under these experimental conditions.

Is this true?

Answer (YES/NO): NO